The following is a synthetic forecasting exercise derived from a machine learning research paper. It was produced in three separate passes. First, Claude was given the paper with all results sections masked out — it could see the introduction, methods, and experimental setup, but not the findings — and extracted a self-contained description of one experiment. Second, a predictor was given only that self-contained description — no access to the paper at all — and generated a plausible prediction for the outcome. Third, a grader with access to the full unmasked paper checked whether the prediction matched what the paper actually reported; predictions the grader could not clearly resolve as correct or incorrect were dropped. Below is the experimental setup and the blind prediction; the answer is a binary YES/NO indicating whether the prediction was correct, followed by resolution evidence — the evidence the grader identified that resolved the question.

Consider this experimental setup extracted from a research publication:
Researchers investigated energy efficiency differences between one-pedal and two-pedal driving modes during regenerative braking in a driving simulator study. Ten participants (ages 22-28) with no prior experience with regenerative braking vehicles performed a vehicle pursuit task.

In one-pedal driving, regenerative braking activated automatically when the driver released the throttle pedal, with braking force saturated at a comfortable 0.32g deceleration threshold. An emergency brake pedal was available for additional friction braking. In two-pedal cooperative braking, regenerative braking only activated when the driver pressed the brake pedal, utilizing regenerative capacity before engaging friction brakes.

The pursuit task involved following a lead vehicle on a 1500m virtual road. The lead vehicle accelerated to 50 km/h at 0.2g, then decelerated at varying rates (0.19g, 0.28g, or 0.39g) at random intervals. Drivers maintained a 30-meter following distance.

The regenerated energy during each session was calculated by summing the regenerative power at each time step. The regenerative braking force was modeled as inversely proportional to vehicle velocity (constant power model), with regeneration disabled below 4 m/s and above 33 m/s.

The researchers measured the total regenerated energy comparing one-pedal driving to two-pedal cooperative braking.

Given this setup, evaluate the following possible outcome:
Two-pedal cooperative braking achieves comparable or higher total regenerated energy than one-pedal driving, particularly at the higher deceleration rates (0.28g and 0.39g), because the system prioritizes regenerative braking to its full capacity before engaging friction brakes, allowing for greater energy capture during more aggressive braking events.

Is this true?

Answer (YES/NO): NO